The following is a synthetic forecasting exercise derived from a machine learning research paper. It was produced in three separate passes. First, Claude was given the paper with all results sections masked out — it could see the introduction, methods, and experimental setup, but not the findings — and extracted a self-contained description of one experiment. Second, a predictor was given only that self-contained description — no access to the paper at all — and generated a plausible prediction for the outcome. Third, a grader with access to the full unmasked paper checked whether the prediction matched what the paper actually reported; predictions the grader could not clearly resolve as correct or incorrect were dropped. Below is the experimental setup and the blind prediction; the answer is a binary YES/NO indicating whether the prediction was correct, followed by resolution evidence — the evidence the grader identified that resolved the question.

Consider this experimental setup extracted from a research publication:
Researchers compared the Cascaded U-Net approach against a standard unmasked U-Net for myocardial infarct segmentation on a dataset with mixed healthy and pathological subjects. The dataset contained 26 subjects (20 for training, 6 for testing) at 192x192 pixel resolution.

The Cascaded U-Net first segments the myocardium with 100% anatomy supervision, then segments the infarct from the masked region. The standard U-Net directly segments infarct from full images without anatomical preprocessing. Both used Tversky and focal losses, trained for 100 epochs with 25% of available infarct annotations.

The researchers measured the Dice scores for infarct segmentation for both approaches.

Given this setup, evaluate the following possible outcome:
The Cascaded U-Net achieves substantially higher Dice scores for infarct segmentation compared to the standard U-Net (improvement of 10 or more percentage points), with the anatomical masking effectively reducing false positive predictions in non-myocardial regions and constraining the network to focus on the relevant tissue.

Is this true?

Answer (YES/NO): NO